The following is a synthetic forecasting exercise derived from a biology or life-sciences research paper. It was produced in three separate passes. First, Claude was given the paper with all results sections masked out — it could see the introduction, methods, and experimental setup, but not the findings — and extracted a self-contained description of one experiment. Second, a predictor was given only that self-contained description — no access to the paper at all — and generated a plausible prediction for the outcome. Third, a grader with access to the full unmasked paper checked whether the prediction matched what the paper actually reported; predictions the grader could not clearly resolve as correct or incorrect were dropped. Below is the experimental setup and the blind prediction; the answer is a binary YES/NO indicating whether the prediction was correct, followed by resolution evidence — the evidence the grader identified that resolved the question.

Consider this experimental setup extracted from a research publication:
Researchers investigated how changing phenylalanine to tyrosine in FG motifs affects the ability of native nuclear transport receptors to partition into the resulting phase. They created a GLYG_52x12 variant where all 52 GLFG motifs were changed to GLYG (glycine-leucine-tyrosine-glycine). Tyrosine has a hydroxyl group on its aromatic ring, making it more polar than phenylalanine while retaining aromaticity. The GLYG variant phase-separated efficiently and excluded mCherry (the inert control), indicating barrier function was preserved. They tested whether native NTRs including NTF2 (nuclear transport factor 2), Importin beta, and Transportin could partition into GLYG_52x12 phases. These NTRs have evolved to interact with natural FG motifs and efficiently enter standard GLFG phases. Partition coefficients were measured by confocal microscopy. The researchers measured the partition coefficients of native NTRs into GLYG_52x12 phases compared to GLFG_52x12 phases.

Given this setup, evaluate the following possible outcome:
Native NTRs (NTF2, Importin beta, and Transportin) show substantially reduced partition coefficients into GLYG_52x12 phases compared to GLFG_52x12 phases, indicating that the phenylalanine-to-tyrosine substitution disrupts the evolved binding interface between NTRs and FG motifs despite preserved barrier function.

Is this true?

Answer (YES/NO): YES